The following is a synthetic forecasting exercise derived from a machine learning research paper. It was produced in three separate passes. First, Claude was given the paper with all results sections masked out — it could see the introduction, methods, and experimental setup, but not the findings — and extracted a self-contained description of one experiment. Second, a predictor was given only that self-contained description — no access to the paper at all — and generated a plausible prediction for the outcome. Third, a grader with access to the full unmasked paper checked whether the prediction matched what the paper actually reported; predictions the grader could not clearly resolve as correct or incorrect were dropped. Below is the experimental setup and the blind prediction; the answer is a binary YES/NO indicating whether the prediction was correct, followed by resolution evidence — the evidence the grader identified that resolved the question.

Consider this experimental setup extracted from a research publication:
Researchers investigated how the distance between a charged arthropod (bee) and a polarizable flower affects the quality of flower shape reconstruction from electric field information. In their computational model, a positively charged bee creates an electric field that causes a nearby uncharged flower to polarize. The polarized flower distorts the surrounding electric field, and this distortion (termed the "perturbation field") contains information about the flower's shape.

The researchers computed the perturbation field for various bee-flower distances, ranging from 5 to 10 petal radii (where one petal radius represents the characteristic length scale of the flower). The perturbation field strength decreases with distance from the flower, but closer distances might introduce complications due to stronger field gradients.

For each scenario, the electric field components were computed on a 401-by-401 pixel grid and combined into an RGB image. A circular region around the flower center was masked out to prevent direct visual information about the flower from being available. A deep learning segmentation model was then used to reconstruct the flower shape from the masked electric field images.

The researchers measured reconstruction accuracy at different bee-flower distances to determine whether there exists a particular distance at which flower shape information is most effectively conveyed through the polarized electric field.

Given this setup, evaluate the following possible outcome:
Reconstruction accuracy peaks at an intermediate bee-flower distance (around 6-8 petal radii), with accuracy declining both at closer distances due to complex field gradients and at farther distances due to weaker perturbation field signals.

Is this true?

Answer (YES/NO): YES